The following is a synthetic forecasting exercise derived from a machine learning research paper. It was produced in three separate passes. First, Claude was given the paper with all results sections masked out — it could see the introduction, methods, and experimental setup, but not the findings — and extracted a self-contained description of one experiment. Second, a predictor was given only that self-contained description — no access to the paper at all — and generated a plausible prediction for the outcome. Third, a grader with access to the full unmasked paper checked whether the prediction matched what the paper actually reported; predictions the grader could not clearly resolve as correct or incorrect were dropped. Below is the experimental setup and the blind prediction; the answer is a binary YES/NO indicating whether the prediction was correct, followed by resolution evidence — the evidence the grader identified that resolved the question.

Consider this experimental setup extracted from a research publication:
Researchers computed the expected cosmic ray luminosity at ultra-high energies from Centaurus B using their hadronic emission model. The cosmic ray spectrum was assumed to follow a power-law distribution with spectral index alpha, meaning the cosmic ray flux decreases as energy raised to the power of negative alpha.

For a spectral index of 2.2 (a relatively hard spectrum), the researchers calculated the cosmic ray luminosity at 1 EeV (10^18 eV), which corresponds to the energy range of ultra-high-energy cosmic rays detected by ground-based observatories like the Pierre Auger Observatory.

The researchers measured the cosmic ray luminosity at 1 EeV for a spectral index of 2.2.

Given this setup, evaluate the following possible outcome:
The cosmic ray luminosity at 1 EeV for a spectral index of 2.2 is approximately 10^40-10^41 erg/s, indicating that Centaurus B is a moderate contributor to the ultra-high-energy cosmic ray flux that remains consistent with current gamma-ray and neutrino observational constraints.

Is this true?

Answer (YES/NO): YES